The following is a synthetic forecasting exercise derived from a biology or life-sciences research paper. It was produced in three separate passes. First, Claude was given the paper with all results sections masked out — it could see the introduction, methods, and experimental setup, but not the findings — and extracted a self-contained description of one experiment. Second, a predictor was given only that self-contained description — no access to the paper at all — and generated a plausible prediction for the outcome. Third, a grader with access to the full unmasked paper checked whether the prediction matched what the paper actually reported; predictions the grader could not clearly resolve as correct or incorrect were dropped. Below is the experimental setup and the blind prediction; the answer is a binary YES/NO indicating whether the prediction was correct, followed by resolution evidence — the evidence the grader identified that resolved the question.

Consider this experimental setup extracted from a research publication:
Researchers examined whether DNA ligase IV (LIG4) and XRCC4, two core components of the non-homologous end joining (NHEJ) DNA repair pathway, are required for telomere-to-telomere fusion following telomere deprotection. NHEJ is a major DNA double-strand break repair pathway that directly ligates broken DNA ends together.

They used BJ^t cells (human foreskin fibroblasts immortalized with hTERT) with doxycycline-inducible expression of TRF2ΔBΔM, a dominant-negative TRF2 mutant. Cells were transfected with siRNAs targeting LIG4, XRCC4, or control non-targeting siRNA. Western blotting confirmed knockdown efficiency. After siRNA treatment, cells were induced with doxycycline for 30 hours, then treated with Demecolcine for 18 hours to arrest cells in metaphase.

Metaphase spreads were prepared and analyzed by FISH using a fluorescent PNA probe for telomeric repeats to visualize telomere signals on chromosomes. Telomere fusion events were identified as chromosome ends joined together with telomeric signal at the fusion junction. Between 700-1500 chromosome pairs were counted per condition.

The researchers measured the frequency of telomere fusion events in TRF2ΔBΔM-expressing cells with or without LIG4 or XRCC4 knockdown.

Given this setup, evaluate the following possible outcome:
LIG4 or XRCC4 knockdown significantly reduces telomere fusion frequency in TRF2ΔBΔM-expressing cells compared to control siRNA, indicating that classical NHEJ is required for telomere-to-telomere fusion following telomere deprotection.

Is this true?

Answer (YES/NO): YES